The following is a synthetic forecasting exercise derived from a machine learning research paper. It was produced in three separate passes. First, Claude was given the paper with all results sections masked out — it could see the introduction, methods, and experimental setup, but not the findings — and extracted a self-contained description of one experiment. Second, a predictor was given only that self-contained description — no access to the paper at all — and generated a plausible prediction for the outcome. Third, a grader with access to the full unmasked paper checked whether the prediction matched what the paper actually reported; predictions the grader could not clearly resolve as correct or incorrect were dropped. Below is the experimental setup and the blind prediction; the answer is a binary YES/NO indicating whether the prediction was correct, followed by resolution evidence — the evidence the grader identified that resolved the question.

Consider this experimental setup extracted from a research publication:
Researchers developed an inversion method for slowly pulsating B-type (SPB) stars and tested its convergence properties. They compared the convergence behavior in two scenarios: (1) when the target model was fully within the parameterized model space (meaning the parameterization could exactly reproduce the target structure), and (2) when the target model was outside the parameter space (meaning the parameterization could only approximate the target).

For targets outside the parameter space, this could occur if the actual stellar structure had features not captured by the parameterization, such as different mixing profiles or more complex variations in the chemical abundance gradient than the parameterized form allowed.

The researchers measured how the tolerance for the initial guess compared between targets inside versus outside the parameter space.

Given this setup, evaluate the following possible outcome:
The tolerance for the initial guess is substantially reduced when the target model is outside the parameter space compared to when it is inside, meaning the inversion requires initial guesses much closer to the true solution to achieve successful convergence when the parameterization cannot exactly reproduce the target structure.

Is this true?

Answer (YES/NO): YES